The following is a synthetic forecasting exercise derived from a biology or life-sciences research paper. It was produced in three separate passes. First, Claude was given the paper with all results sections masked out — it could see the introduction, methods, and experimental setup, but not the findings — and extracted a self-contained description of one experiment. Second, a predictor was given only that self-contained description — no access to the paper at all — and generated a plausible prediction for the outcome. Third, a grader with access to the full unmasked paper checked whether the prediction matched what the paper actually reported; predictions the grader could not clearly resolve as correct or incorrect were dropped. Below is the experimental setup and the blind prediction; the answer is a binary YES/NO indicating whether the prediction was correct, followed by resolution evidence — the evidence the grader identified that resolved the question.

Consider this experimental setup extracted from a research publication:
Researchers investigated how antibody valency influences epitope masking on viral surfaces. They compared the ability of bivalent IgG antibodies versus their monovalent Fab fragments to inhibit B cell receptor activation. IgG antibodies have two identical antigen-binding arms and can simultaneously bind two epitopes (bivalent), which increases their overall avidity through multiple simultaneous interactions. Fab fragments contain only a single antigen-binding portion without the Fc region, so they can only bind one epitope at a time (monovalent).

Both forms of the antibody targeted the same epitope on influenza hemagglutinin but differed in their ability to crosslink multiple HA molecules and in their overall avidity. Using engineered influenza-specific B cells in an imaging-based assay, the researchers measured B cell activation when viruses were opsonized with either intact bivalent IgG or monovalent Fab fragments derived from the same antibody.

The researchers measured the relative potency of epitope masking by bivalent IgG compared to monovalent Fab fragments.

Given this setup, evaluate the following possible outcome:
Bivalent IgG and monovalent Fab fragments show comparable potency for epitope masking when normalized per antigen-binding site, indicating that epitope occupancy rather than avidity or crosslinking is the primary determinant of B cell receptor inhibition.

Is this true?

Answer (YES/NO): NO